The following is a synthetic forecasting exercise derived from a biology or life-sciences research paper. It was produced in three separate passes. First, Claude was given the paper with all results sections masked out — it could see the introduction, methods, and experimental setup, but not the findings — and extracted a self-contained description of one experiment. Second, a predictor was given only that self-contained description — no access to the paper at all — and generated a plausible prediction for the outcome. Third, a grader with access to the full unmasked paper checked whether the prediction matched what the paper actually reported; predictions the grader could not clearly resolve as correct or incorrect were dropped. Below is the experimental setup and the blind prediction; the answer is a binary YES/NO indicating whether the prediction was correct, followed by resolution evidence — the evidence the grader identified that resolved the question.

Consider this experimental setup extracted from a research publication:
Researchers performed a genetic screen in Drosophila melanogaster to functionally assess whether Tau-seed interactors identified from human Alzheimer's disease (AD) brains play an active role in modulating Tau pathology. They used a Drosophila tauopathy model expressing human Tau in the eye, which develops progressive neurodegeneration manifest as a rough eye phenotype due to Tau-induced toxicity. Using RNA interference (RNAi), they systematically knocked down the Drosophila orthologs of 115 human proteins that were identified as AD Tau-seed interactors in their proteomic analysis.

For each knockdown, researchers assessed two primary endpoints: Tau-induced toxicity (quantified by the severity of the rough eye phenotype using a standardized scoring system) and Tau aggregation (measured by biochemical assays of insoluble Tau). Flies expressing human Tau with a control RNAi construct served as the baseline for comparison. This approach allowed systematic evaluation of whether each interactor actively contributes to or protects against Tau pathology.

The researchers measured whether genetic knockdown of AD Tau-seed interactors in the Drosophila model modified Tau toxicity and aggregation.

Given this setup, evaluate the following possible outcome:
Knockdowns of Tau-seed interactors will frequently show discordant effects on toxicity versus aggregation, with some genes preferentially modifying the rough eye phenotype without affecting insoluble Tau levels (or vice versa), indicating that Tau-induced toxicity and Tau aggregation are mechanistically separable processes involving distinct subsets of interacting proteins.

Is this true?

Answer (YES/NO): NO